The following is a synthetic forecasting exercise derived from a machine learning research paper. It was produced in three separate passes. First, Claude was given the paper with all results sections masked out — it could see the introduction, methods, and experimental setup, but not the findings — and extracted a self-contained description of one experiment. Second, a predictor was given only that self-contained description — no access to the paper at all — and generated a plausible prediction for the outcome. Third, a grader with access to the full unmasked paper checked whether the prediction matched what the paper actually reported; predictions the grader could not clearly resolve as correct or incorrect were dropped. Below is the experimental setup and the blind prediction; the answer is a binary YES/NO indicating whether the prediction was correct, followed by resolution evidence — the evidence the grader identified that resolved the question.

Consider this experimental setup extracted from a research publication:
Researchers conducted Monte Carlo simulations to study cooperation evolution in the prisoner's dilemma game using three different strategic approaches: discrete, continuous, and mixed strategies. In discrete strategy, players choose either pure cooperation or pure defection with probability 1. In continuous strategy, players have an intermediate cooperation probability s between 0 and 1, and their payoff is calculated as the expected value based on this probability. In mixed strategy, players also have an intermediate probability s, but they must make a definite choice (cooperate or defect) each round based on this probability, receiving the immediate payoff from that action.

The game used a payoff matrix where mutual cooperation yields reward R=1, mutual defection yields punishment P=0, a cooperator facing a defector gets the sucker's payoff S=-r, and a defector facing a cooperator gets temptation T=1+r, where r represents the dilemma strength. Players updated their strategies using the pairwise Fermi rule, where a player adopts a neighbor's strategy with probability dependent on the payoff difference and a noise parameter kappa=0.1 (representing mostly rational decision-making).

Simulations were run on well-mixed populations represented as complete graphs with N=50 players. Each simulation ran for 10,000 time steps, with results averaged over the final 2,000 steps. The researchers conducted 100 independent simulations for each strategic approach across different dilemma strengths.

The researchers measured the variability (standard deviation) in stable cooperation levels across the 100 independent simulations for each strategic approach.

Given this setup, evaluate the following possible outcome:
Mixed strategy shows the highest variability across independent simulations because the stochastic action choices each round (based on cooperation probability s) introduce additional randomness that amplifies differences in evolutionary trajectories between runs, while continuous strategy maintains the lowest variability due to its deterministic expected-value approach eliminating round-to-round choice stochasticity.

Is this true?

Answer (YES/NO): NO